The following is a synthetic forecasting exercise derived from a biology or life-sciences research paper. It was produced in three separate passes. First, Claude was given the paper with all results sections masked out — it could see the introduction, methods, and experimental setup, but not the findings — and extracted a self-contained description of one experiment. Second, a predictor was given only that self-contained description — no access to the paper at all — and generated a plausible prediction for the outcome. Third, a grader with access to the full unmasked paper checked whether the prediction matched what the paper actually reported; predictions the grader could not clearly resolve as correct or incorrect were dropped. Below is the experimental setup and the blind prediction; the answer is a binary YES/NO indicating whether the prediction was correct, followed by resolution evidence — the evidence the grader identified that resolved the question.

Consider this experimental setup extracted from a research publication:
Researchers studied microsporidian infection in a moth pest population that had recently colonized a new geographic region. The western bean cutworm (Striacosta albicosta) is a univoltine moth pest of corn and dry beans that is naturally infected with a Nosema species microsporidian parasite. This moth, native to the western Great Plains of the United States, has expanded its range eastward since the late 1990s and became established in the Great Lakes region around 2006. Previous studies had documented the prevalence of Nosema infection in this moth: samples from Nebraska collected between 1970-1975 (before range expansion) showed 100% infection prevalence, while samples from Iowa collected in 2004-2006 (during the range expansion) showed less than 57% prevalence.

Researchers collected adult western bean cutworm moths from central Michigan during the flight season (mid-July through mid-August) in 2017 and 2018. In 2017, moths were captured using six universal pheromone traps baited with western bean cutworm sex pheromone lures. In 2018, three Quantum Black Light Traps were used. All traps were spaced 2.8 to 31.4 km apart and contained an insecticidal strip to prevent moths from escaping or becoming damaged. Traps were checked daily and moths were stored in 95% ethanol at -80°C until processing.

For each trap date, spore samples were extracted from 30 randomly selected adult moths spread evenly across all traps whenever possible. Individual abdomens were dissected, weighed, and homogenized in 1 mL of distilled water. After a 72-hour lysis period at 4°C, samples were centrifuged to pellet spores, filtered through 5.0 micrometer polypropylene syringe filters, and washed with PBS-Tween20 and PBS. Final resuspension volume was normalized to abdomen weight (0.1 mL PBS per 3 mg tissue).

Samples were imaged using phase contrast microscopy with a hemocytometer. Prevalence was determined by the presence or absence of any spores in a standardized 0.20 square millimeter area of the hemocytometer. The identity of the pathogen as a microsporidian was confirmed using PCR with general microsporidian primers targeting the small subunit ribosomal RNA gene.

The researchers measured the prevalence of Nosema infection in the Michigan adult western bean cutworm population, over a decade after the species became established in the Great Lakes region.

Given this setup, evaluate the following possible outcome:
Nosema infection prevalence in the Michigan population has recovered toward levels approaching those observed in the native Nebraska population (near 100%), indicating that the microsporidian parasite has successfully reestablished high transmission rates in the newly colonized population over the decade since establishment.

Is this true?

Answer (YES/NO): YES